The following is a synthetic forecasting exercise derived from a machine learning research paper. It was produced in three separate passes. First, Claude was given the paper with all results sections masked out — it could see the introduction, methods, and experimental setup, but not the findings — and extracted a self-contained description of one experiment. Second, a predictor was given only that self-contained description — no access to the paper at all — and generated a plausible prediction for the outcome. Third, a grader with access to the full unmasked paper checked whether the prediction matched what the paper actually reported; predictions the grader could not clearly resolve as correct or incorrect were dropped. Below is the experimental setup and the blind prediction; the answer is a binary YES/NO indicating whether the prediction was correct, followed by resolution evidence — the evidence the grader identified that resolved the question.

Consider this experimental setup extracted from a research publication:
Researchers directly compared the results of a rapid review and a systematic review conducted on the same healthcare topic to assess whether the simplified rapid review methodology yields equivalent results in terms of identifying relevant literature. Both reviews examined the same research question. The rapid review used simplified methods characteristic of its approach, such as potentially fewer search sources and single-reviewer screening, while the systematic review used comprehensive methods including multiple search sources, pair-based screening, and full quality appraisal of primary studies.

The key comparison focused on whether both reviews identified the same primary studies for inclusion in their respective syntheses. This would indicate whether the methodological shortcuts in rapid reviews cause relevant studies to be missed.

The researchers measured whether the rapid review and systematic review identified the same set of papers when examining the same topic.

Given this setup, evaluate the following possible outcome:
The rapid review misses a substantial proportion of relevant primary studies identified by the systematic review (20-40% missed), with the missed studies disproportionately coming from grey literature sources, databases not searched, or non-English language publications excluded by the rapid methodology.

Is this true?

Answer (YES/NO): NO